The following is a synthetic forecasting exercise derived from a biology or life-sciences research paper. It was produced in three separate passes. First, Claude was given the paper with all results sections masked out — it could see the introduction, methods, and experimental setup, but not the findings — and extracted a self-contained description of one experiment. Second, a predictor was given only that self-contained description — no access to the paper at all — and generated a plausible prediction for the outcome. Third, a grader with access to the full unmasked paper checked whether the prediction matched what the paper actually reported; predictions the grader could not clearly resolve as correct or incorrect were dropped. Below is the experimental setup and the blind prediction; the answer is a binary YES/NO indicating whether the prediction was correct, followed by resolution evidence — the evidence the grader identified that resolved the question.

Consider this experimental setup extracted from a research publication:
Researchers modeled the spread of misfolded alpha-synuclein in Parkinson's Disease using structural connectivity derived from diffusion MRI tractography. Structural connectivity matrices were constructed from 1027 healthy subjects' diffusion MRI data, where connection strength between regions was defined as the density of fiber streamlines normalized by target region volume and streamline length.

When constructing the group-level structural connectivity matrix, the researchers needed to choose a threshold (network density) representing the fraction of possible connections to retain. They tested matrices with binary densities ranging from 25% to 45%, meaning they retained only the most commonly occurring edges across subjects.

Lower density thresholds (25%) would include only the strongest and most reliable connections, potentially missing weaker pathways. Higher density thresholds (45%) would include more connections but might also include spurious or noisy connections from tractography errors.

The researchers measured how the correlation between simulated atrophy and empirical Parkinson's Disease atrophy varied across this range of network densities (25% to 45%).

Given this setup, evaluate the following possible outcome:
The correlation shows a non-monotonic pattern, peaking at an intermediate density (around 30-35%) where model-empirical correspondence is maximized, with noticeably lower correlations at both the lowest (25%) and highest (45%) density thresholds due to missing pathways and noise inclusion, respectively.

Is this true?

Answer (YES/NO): NO